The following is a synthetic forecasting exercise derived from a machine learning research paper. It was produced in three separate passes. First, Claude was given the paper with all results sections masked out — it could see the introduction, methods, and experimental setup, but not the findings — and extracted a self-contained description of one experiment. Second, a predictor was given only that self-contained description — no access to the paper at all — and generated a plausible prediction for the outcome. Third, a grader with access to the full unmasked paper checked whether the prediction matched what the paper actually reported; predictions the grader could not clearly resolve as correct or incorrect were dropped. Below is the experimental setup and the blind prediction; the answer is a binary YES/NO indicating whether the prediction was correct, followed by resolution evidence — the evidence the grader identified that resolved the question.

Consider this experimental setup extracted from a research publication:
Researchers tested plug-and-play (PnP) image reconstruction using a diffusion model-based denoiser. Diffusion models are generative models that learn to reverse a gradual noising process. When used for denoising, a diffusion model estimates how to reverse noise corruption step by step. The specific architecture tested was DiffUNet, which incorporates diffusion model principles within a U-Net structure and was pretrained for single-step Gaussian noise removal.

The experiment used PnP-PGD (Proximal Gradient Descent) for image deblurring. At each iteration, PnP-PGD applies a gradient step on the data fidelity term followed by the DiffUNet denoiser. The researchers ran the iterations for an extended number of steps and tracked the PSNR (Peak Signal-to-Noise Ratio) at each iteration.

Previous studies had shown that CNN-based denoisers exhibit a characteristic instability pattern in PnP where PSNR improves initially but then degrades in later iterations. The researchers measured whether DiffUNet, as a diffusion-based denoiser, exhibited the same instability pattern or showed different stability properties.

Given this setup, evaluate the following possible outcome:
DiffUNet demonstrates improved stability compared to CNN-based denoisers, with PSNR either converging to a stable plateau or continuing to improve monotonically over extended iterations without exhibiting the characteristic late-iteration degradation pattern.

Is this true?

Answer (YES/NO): NO